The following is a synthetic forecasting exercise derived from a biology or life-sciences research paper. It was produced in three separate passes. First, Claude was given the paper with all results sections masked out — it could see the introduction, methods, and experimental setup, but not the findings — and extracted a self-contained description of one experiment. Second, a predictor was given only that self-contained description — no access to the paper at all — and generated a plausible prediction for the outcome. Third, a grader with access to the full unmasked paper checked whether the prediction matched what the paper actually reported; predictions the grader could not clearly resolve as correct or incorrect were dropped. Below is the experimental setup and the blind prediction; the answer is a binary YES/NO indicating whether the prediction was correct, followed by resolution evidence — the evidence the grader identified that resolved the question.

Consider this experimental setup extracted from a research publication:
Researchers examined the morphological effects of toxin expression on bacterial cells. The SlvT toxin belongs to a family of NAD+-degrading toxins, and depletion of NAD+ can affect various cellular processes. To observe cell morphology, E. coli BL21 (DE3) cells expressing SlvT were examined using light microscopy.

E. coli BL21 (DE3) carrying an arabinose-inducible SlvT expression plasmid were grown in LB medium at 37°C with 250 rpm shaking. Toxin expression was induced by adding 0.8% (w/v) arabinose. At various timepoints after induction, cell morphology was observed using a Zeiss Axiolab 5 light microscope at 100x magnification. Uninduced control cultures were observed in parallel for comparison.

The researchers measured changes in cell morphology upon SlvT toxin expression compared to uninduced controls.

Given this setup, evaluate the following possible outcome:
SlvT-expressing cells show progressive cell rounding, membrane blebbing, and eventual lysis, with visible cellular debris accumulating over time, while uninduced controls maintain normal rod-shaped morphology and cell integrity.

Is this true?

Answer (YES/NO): NO